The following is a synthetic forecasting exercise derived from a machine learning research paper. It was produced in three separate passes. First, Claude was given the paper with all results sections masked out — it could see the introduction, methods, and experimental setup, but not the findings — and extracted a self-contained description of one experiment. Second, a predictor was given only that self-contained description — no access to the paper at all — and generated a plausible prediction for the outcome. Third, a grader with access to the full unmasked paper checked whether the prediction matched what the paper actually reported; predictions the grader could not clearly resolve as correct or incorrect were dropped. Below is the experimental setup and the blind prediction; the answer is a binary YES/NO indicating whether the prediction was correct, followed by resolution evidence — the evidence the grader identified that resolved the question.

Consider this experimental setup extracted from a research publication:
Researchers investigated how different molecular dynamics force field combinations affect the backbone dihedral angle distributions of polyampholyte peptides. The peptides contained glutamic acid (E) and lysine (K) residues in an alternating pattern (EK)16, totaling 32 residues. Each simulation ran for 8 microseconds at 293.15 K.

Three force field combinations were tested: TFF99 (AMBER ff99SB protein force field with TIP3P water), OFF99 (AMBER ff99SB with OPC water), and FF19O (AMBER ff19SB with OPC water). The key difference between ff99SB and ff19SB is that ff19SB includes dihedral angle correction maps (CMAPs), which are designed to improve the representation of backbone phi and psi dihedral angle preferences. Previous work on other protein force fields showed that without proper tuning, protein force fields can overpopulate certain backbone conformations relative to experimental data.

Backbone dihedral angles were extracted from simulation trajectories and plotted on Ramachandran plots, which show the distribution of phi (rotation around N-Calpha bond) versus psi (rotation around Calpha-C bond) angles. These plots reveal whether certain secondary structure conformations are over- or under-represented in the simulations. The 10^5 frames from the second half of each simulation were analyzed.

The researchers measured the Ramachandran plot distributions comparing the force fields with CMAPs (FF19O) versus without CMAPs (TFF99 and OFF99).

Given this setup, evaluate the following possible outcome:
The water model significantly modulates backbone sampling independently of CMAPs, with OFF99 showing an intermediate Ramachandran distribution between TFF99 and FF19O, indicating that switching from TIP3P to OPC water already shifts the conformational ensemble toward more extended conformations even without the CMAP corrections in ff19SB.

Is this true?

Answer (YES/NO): NO